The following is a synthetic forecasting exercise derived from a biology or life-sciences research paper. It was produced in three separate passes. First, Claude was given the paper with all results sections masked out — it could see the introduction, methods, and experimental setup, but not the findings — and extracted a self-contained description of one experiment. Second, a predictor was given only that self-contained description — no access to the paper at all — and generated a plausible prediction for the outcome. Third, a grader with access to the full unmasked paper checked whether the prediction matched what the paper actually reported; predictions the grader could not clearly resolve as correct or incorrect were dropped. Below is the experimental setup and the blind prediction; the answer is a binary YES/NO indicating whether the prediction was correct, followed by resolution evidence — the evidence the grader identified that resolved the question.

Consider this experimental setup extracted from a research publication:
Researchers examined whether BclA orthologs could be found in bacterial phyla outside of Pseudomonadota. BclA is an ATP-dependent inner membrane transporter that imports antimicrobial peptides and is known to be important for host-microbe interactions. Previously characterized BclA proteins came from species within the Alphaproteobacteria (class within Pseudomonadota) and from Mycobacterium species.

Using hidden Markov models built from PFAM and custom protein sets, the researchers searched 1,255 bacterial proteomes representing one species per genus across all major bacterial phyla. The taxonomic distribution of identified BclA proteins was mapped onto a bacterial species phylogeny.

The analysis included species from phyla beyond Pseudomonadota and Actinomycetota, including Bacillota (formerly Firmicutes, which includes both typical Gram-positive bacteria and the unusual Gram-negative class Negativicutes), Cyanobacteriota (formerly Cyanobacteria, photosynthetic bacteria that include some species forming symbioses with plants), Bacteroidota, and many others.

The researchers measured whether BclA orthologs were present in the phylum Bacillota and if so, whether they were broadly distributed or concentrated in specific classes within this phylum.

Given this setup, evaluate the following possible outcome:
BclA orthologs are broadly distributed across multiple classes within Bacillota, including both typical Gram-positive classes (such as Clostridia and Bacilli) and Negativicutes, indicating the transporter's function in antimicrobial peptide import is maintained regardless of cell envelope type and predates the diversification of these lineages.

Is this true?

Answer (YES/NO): NO